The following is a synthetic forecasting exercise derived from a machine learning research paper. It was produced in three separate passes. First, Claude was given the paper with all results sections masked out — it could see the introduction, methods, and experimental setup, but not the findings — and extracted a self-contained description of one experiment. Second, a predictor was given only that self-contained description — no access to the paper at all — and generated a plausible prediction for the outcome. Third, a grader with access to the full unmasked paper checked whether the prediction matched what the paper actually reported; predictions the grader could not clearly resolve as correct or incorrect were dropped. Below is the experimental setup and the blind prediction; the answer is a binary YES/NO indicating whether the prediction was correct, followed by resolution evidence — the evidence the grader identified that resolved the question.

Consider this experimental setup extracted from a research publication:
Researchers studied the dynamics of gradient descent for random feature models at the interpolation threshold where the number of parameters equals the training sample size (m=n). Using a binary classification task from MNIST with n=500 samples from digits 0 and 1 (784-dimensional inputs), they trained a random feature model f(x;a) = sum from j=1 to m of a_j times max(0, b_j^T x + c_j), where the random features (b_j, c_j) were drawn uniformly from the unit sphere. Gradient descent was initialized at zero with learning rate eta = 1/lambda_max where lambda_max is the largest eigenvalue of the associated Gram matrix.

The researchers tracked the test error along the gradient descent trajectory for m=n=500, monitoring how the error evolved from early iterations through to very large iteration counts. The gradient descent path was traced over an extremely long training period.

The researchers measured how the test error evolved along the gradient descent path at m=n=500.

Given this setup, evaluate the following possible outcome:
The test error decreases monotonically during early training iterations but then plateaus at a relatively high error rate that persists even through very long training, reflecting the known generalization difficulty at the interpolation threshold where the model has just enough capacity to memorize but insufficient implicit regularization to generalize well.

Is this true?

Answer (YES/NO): NO